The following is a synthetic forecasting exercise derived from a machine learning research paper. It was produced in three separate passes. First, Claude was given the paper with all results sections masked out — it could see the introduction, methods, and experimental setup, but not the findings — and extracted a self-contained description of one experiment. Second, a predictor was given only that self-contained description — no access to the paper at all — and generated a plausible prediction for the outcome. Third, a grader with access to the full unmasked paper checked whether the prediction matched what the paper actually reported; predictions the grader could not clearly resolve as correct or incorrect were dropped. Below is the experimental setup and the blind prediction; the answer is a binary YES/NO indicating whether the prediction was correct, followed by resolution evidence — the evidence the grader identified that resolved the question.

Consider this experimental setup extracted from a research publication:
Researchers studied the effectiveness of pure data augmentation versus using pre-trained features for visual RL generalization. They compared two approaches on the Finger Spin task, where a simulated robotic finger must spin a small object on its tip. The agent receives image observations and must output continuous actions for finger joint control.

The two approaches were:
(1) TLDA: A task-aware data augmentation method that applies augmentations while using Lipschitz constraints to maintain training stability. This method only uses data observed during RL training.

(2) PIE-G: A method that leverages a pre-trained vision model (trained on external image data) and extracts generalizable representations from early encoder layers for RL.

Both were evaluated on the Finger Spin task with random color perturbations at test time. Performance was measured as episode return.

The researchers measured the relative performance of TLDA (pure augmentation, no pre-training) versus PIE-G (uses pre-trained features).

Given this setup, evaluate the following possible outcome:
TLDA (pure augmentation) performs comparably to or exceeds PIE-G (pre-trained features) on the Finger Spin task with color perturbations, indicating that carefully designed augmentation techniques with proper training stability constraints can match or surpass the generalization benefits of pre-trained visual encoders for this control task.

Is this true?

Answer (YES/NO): NO